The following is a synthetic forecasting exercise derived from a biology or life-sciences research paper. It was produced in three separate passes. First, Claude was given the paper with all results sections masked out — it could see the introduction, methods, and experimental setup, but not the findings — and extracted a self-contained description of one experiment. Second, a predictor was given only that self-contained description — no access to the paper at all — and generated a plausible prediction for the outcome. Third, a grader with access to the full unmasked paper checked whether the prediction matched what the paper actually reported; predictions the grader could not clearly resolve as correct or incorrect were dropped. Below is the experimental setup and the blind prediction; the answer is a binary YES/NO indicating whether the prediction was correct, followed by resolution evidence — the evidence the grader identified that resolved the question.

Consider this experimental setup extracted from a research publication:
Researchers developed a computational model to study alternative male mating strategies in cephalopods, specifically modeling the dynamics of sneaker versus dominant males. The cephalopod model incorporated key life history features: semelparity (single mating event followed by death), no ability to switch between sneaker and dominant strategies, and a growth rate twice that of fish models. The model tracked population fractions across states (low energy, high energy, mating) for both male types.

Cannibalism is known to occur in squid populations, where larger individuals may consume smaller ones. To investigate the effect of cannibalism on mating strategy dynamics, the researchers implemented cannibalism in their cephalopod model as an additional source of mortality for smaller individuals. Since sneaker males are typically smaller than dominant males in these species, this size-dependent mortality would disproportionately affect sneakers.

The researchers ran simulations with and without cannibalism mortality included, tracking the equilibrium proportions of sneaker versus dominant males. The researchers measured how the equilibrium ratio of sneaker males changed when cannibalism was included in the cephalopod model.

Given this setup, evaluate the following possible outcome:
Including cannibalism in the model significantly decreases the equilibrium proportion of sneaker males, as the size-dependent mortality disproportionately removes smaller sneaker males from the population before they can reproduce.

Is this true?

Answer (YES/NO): YES